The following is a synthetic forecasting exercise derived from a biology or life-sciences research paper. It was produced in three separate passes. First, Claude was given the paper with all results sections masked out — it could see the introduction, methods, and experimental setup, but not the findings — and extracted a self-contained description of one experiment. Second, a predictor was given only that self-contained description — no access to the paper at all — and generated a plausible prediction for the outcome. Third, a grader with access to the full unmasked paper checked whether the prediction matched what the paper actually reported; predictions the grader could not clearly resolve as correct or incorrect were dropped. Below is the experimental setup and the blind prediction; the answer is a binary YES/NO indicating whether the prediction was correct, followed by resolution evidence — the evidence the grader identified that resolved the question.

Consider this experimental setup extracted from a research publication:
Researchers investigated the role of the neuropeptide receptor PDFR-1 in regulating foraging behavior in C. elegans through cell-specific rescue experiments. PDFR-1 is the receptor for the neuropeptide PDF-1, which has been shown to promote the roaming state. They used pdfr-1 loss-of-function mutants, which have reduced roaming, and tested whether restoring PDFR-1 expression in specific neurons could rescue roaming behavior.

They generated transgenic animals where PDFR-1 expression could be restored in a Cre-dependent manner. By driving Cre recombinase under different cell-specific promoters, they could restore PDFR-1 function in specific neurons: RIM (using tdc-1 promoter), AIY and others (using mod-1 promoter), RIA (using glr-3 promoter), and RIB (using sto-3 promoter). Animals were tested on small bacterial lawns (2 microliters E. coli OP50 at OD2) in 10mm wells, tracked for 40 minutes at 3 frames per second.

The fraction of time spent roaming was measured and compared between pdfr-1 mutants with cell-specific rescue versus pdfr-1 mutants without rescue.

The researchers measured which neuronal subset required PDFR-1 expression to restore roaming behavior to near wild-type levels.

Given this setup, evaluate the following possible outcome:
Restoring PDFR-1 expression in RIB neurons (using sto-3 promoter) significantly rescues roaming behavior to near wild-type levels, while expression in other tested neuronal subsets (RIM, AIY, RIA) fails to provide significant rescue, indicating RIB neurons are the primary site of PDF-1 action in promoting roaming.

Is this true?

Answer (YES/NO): NO